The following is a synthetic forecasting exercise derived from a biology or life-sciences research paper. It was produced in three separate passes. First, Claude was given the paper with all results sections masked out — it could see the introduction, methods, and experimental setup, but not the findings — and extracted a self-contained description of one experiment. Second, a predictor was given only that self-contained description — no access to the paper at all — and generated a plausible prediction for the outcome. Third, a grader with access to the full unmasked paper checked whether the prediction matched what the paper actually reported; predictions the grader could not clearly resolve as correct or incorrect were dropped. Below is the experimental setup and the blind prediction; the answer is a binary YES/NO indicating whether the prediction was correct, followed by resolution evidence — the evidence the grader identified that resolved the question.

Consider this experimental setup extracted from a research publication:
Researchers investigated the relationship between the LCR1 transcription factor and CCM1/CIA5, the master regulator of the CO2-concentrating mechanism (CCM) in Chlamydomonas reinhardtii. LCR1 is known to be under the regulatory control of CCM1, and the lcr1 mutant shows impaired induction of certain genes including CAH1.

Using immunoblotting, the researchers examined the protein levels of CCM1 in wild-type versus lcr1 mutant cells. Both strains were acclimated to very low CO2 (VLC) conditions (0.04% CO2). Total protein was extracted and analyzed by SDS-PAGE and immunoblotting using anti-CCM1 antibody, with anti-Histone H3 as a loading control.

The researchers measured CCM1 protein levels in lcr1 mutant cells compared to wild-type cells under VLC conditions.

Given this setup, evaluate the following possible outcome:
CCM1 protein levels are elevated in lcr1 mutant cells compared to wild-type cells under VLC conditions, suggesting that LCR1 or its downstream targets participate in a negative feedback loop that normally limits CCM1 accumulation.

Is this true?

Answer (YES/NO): NO